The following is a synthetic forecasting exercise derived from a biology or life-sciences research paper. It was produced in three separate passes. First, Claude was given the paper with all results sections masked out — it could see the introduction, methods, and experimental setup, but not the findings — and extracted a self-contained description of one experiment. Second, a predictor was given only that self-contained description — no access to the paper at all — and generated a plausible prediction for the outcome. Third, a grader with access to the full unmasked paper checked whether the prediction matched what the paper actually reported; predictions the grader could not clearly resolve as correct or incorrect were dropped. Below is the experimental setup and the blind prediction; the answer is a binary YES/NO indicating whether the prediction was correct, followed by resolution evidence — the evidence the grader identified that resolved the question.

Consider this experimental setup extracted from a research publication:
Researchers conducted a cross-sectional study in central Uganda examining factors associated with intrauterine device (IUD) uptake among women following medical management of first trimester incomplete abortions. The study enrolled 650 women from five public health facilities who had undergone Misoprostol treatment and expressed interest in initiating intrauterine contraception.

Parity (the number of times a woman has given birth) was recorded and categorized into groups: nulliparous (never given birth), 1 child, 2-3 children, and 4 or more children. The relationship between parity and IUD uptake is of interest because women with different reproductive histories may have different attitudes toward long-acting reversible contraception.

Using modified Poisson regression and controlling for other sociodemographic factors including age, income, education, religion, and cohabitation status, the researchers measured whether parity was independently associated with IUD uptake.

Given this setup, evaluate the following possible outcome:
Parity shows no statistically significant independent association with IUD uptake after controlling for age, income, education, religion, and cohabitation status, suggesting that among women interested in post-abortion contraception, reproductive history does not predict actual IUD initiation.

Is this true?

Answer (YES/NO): YES